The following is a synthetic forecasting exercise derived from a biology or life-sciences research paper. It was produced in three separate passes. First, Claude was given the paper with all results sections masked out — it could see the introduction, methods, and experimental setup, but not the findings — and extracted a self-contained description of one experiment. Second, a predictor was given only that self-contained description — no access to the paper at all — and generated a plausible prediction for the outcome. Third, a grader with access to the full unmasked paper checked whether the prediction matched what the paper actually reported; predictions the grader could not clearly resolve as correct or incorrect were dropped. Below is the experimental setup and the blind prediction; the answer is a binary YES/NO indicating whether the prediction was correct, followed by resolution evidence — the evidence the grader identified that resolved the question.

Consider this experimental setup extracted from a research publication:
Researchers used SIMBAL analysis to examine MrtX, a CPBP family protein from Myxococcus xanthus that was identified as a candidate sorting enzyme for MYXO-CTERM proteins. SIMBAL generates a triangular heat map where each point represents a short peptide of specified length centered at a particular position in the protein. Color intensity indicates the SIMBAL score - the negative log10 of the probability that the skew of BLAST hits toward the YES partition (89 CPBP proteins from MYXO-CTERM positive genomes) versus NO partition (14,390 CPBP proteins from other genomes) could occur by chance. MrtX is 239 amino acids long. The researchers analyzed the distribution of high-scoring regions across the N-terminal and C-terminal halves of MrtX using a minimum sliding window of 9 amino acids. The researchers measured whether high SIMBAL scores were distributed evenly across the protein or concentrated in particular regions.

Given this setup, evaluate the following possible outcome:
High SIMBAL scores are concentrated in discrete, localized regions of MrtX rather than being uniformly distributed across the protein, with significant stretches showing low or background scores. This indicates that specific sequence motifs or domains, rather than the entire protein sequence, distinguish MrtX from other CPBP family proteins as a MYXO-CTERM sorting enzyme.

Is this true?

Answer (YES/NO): YES